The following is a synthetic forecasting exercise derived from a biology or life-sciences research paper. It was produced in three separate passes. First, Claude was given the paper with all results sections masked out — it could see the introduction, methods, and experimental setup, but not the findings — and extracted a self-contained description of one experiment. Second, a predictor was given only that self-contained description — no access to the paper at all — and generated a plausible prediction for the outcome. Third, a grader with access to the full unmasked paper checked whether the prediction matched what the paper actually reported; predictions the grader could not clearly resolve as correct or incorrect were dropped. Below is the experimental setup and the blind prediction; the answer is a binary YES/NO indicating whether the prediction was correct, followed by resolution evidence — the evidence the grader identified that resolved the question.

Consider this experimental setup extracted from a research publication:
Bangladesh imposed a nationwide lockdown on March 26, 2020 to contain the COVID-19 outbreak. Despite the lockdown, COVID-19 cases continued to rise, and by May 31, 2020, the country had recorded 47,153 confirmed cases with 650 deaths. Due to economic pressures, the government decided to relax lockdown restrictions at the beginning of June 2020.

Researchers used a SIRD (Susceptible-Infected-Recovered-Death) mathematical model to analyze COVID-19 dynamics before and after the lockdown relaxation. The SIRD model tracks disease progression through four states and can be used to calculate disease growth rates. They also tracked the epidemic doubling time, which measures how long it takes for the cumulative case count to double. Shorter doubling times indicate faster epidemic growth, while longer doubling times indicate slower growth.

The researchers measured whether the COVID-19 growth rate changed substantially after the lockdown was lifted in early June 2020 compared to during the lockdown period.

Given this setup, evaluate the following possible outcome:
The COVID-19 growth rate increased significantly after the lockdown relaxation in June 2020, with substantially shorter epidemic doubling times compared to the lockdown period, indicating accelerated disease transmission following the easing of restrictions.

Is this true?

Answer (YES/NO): NO